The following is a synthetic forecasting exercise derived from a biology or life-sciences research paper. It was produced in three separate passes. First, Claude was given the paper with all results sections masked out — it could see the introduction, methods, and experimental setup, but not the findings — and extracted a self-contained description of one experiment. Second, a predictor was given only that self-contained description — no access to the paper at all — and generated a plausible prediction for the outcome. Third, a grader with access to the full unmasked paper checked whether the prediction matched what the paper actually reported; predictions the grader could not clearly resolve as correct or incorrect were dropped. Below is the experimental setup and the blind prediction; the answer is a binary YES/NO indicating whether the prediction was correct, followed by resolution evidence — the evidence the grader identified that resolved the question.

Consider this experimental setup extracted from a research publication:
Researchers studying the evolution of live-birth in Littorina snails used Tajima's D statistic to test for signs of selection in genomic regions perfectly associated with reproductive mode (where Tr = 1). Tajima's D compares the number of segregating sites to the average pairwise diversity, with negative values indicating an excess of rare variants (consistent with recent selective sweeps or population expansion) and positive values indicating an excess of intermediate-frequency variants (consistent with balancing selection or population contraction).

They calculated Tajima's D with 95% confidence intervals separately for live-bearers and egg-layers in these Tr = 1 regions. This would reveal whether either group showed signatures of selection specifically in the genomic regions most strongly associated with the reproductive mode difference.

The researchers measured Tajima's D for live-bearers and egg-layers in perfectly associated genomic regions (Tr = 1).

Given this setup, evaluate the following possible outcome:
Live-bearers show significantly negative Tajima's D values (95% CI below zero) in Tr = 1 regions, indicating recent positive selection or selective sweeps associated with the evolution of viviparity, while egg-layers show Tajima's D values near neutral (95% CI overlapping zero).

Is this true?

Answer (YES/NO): NO